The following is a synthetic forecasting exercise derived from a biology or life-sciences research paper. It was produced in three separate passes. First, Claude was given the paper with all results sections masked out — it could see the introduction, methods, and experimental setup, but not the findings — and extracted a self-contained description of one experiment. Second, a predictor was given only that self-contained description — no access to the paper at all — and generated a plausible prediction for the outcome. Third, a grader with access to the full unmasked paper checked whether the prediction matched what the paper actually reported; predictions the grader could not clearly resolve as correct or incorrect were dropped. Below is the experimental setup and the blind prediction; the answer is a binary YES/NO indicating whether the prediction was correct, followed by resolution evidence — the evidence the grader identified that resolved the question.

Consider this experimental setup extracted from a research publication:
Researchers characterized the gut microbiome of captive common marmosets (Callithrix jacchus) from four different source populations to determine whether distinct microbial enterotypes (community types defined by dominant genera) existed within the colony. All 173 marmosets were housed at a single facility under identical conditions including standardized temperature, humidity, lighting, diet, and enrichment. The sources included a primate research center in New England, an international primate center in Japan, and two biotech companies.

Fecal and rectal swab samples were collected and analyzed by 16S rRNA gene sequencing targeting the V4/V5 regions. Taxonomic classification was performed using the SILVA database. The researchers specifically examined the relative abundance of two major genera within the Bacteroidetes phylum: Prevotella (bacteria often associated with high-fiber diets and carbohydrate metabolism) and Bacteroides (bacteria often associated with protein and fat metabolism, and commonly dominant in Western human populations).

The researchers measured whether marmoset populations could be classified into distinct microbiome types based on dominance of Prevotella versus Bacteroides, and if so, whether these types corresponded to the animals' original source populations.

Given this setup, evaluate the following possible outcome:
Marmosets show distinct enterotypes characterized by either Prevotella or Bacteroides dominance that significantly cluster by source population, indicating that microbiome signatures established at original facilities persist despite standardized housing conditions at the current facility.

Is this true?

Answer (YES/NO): YES